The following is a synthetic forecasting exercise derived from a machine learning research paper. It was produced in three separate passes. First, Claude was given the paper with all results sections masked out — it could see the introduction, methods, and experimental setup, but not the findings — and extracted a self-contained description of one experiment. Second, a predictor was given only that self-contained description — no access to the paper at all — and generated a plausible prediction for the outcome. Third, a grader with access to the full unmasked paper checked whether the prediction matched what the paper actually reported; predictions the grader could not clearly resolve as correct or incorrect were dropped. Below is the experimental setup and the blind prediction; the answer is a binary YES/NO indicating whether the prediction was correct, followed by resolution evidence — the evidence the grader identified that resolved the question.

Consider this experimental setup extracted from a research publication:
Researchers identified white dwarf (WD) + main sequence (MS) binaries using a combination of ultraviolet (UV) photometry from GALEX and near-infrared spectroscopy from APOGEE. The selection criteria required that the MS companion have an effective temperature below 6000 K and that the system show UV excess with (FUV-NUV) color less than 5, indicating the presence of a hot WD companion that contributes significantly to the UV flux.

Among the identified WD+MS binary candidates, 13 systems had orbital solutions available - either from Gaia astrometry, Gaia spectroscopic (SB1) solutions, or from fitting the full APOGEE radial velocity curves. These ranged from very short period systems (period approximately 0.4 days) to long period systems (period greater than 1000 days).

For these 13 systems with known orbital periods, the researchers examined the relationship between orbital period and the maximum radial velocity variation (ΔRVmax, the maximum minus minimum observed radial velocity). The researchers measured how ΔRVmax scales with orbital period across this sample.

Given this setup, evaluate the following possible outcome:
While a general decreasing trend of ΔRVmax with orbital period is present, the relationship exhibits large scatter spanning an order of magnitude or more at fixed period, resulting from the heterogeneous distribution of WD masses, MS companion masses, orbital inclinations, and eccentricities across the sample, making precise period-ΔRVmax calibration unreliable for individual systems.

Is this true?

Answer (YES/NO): NO